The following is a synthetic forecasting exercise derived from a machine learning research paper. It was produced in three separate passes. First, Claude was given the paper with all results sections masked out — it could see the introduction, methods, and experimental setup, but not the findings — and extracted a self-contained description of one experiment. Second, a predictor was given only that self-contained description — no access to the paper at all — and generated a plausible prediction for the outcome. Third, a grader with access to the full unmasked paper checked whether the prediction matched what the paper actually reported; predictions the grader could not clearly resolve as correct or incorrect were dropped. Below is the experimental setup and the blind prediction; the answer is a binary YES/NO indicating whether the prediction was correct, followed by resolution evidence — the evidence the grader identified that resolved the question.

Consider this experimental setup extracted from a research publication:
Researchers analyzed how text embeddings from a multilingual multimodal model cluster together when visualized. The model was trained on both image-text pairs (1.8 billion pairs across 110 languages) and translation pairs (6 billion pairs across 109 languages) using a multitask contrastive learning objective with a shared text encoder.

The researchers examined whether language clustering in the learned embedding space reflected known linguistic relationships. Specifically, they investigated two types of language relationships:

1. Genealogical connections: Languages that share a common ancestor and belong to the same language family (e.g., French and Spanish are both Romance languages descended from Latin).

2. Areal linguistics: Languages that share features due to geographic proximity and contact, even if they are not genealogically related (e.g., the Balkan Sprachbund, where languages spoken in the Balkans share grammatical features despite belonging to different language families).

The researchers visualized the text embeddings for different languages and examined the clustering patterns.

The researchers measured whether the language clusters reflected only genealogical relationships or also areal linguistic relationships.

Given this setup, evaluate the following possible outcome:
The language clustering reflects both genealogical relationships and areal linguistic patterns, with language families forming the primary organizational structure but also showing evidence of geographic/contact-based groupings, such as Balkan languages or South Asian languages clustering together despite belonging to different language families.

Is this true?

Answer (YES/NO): YES